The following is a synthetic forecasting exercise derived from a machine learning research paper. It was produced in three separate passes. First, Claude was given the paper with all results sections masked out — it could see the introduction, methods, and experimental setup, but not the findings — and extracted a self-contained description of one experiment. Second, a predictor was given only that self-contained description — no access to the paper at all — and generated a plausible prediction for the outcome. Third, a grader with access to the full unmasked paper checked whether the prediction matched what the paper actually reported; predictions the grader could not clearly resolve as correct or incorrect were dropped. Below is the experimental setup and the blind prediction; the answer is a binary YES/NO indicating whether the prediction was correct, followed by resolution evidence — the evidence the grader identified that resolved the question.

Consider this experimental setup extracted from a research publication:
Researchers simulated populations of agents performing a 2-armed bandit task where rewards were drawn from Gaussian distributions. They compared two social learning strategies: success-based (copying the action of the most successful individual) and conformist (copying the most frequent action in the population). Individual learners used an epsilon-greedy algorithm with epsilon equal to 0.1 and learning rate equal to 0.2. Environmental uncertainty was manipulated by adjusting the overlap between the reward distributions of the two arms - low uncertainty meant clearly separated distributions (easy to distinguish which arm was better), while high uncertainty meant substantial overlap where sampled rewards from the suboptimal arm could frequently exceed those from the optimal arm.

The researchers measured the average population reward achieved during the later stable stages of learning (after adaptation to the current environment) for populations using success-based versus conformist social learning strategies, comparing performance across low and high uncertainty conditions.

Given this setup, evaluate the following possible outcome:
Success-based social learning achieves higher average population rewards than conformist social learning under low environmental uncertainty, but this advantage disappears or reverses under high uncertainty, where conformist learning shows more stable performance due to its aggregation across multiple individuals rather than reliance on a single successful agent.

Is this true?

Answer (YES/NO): NO